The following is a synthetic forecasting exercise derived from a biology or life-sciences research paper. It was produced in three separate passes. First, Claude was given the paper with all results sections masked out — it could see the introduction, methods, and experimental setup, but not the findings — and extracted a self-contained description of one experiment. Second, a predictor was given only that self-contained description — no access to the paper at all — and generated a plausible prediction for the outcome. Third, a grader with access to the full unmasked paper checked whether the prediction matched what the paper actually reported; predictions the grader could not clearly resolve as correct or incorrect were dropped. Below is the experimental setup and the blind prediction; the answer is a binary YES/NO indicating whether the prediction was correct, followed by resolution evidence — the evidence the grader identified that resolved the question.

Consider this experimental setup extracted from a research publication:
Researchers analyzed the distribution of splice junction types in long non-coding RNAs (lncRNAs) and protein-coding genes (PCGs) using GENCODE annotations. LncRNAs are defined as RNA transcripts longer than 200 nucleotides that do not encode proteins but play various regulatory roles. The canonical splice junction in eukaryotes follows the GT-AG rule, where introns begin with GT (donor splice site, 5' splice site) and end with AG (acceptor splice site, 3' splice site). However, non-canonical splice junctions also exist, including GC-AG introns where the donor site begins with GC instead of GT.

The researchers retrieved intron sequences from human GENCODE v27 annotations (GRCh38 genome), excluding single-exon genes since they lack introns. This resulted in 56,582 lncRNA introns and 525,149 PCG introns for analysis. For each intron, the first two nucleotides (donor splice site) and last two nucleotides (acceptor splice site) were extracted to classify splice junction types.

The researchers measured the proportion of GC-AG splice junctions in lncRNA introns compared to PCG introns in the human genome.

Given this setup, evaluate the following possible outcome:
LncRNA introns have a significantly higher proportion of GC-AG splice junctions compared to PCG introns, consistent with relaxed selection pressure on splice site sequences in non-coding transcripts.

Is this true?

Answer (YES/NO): NO